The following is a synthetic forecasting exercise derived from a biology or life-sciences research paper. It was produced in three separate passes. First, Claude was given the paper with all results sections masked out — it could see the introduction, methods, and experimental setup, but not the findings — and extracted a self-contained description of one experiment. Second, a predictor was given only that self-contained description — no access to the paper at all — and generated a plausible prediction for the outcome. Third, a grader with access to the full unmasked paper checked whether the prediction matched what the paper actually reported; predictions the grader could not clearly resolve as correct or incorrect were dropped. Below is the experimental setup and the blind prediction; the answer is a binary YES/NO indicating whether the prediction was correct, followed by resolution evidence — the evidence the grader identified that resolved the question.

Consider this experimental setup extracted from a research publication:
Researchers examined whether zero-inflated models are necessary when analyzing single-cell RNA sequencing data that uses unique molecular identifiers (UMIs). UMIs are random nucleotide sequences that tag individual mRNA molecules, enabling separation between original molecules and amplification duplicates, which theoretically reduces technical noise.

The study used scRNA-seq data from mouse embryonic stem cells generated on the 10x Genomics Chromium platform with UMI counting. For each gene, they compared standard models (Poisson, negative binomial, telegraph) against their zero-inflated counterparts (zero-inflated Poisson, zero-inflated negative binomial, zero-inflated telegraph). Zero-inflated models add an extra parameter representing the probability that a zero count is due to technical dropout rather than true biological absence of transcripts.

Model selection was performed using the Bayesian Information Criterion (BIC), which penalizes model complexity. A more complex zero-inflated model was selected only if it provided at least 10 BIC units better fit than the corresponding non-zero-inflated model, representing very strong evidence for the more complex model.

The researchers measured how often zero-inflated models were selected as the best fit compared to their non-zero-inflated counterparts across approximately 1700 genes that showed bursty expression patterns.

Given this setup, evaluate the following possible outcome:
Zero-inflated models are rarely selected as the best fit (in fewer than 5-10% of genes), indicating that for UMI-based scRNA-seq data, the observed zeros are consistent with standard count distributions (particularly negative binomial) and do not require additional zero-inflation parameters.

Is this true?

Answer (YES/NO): YES